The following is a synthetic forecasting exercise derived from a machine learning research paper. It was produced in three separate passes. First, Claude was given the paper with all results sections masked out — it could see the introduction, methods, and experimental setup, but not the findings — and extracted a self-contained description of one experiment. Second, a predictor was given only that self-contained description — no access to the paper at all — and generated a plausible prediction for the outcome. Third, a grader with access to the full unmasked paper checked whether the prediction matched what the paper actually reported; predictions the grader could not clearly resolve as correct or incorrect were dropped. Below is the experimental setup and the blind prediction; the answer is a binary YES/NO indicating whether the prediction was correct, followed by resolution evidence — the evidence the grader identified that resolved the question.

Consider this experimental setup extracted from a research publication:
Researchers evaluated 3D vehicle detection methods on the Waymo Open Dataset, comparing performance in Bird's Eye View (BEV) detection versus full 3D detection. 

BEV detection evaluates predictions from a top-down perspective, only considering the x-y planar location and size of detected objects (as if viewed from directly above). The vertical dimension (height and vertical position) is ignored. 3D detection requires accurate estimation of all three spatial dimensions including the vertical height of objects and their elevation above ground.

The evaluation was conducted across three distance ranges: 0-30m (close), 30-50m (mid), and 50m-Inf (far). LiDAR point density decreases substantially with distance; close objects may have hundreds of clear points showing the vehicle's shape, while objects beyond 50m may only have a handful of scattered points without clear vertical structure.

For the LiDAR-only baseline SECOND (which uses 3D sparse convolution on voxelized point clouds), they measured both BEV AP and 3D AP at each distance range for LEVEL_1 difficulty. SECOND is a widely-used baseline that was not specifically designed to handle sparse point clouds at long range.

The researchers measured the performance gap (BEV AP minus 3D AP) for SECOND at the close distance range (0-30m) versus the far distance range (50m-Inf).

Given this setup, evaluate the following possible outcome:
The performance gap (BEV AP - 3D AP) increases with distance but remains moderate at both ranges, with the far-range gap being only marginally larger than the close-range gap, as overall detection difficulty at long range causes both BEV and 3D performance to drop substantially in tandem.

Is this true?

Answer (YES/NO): NO